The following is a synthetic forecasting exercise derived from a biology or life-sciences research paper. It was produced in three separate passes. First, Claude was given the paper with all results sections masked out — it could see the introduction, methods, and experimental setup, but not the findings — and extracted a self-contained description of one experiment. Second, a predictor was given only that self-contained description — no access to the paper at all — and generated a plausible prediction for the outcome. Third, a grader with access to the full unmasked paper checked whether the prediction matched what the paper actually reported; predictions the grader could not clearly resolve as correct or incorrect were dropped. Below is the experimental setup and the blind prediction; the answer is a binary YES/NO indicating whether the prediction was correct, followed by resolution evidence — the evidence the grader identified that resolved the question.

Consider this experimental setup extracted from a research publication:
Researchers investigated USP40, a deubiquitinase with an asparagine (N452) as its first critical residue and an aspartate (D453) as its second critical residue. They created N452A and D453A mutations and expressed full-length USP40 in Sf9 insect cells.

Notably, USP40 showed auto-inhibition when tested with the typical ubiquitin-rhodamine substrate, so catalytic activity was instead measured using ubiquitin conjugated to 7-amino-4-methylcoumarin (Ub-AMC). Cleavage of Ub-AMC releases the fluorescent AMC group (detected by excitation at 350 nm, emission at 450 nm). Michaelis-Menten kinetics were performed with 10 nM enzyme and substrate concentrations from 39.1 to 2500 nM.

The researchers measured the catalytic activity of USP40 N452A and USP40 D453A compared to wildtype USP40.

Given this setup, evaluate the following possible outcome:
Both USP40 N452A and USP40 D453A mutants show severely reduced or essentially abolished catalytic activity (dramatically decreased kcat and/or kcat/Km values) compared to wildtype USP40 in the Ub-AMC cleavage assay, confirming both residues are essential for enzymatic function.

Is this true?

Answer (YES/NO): NO